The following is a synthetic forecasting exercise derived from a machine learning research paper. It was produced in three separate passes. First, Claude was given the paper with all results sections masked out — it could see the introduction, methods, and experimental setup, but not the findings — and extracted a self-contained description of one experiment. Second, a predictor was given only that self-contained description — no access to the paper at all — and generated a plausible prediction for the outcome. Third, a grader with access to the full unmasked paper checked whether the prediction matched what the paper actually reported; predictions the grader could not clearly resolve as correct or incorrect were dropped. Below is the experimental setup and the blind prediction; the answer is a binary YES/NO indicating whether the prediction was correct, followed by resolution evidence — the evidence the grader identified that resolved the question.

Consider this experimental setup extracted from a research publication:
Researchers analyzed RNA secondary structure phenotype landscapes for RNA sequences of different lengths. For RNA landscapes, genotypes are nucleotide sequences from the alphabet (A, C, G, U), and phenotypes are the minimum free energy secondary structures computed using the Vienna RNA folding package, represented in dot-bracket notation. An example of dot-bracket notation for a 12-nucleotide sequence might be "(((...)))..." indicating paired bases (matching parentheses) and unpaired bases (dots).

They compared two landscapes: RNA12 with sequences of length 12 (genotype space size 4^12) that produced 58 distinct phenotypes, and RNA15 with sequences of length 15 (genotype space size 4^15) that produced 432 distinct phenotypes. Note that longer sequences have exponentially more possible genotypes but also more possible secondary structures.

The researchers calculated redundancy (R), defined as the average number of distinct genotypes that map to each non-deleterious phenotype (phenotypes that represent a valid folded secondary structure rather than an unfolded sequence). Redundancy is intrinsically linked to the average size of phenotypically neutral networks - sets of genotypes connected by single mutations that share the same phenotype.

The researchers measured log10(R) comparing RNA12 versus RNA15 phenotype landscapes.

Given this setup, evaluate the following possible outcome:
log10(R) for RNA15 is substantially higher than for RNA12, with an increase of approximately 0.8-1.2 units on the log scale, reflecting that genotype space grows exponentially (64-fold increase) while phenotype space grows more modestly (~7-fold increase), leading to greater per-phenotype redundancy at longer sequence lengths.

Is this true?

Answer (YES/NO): NO